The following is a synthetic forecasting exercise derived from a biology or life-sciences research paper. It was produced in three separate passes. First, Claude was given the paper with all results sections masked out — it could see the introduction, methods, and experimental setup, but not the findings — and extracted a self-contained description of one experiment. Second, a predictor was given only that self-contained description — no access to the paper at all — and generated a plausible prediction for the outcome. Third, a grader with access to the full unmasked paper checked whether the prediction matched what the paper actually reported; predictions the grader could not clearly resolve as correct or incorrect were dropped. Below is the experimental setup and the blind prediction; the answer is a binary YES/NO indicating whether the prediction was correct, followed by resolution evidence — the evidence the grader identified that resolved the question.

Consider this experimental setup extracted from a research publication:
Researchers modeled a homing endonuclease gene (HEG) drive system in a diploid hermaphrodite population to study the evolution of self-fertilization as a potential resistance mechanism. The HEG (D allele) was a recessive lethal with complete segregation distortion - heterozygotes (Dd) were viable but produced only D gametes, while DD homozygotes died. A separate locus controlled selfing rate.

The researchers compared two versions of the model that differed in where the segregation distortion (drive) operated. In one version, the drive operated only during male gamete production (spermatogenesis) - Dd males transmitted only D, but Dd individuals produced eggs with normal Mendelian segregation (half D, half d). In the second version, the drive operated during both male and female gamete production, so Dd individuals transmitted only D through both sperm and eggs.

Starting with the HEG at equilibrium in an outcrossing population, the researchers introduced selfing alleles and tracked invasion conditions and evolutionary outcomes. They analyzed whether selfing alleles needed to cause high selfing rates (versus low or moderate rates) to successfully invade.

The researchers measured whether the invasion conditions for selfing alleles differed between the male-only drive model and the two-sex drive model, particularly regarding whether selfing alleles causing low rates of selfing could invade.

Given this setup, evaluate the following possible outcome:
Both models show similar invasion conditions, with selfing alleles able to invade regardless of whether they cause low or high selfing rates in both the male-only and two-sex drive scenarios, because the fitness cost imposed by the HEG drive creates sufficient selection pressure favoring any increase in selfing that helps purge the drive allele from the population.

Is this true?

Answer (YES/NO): NO